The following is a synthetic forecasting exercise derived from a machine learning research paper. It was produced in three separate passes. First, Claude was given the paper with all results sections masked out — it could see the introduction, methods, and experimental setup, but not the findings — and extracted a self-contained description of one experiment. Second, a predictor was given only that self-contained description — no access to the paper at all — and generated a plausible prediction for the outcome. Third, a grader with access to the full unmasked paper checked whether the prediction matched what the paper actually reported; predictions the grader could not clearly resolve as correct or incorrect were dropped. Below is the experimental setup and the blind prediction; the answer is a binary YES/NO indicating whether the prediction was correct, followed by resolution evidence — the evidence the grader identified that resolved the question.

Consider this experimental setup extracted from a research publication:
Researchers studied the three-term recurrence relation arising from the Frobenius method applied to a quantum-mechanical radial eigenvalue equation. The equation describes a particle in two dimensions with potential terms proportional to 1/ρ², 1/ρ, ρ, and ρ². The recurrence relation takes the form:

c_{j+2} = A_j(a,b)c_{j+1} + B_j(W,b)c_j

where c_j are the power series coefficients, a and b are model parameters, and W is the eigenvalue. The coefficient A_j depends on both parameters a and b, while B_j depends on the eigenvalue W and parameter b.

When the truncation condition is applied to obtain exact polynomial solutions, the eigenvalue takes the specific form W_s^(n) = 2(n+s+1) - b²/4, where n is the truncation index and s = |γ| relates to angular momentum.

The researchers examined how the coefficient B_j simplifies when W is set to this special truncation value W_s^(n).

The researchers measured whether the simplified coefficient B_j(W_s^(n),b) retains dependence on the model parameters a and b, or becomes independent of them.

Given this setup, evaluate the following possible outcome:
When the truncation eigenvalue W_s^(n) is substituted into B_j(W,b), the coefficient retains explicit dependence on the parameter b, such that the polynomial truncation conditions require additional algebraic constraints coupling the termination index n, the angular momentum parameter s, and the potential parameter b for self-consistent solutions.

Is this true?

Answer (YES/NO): NO